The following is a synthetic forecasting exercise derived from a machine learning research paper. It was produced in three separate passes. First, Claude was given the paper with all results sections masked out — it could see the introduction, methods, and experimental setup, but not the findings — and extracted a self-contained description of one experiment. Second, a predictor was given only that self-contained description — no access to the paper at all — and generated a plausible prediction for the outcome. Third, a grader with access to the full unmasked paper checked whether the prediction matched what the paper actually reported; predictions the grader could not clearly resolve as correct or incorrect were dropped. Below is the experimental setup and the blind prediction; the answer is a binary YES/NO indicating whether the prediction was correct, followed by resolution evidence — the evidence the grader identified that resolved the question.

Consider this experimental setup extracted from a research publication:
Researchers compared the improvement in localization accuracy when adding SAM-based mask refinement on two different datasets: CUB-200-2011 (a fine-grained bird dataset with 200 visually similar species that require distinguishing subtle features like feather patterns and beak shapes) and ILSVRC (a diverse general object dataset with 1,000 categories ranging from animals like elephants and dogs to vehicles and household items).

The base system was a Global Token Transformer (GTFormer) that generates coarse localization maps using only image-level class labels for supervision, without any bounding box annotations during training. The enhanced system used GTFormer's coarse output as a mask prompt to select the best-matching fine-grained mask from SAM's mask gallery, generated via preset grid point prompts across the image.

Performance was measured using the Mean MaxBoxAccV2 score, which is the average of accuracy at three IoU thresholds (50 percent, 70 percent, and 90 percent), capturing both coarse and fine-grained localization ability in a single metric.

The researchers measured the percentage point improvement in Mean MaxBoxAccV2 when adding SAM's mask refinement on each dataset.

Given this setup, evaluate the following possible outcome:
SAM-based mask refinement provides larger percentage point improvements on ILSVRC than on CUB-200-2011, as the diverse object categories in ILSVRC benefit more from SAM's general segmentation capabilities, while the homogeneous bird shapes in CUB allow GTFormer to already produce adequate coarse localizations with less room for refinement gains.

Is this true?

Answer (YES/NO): YES